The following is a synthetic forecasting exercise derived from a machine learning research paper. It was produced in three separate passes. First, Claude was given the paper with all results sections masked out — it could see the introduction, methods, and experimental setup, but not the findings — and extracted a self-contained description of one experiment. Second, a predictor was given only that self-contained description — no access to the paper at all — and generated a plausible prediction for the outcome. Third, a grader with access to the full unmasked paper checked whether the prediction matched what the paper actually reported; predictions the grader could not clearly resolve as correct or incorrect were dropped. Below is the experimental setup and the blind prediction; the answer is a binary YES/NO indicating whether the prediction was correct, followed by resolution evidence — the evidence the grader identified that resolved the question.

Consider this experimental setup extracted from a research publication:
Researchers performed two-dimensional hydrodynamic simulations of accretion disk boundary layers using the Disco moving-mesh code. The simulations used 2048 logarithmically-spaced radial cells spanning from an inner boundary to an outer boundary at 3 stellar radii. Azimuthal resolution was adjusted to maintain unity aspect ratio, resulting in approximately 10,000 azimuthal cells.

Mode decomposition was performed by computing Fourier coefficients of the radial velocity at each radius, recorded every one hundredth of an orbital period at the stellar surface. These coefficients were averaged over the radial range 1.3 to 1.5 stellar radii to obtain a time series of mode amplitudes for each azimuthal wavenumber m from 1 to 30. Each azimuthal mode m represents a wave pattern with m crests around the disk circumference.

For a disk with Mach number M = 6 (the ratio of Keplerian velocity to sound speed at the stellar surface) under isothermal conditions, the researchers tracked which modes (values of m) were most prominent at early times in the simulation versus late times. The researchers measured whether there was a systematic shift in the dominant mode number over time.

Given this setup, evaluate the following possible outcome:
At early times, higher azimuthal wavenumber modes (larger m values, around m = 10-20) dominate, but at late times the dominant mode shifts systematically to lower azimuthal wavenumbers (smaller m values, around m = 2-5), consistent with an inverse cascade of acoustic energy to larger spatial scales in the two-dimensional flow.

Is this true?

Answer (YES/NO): NO